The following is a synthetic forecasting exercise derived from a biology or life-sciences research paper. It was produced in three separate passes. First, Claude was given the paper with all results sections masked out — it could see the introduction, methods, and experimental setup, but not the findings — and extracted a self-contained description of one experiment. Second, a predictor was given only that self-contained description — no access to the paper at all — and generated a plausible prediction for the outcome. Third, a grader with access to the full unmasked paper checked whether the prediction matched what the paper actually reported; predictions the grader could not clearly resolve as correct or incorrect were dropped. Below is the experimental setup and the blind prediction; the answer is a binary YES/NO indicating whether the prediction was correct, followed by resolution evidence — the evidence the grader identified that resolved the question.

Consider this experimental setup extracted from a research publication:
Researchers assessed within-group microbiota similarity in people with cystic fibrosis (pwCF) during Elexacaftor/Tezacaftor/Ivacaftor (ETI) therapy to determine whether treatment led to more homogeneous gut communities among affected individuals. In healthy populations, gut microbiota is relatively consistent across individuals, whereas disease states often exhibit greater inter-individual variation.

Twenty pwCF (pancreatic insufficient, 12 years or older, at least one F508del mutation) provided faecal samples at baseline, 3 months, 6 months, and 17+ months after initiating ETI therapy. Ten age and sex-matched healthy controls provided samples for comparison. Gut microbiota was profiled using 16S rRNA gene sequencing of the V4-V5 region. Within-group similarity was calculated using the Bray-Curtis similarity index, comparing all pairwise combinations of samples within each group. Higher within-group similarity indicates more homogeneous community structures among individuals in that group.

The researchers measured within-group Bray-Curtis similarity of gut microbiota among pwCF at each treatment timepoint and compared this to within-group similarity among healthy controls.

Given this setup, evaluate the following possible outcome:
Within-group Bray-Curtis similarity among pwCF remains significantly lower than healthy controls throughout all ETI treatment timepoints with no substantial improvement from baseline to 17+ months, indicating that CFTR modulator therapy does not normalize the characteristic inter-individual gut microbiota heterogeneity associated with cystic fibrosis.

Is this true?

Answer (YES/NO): NO